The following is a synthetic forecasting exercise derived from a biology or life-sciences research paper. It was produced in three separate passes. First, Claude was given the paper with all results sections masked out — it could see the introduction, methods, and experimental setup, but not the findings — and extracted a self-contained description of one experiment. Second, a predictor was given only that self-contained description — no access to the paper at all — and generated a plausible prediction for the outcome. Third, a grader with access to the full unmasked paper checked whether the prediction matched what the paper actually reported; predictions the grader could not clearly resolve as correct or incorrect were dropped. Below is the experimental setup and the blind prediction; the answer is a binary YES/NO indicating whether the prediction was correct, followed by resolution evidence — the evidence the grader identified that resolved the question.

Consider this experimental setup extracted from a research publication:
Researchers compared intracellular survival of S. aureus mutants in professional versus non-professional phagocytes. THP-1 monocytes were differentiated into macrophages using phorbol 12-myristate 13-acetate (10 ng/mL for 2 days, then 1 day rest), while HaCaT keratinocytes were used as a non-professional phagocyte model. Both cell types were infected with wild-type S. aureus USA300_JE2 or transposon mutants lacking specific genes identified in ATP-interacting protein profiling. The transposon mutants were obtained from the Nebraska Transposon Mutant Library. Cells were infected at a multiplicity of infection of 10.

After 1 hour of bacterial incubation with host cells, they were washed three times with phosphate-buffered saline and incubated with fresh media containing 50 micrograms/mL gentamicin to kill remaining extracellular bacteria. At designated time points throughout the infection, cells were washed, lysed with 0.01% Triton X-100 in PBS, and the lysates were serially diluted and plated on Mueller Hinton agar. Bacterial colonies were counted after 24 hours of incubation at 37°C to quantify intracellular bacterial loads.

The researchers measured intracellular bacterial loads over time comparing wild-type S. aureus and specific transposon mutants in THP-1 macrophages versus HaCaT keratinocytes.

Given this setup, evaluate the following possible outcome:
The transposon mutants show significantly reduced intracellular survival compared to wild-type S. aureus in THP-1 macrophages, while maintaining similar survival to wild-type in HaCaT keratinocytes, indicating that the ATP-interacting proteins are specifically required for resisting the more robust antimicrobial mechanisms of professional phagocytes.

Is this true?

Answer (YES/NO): NO